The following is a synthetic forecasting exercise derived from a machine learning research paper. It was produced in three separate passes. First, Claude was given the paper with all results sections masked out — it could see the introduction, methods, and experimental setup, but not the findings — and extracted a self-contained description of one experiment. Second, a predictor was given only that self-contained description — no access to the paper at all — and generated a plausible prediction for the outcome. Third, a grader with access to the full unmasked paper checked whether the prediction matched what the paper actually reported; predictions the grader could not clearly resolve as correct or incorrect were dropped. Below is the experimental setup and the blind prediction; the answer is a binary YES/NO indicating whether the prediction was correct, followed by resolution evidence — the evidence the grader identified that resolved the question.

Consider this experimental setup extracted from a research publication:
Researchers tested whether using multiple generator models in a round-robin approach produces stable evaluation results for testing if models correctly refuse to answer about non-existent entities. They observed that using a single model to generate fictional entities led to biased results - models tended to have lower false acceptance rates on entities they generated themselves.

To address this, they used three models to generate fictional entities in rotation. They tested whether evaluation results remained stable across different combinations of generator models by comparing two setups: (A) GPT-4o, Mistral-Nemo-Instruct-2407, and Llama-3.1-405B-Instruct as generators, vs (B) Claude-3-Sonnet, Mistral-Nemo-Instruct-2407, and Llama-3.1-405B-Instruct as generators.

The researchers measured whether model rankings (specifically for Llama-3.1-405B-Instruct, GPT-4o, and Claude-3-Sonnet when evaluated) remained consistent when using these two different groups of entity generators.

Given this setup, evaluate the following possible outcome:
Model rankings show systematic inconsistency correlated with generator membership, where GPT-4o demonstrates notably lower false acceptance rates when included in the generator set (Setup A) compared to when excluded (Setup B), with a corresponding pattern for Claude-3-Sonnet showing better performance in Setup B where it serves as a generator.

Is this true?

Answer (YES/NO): NO